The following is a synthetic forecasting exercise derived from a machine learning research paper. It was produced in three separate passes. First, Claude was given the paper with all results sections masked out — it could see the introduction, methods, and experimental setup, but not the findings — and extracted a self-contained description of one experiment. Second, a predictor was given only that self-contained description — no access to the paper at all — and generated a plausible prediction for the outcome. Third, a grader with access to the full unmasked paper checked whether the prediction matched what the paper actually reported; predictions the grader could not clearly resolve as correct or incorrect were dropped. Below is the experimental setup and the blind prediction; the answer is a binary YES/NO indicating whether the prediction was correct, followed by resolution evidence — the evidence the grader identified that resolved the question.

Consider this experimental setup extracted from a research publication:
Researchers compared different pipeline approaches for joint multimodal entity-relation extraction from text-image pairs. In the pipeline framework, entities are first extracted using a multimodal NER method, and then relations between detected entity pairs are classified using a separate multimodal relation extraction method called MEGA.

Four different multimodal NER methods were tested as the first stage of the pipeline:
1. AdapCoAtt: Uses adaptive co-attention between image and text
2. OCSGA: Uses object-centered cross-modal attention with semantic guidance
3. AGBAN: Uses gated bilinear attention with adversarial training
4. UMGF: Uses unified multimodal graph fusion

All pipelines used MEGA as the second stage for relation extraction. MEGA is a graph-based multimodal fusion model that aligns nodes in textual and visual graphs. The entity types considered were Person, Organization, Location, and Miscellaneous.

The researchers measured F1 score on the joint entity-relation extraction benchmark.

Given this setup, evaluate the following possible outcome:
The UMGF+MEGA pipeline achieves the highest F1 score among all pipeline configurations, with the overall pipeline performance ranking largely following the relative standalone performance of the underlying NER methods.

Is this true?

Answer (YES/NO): YES